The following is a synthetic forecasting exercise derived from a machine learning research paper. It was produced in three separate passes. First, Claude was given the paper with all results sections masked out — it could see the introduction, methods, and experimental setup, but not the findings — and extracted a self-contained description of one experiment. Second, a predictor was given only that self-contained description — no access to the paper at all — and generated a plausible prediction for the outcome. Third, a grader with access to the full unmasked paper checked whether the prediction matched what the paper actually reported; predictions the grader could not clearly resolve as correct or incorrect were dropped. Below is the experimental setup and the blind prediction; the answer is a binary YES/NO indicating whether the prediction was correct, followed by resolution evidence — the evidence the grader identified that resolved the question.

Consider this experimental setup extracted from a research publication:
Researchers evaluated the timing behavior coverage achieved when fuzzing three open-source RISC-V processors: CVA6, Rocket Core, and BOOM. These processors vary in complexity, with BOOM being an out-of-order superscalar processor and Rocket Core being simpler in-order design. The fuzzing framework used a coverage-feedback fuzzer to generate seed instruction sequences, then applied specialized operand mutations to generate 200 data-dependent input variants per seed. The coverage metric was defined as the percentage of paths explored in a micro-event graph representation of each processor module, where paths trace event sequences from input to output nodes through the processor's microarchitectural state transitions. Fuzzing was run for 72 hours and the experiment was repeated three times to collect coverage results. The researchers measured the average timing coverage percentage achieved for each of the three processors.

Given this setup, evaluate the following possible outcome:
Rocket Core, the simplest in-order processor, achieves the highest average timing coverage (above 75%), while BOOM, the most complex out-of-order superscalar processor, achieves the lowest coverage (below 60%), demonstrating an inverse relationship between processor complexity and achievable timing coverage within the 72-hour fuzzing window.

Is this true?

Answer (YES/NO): NO